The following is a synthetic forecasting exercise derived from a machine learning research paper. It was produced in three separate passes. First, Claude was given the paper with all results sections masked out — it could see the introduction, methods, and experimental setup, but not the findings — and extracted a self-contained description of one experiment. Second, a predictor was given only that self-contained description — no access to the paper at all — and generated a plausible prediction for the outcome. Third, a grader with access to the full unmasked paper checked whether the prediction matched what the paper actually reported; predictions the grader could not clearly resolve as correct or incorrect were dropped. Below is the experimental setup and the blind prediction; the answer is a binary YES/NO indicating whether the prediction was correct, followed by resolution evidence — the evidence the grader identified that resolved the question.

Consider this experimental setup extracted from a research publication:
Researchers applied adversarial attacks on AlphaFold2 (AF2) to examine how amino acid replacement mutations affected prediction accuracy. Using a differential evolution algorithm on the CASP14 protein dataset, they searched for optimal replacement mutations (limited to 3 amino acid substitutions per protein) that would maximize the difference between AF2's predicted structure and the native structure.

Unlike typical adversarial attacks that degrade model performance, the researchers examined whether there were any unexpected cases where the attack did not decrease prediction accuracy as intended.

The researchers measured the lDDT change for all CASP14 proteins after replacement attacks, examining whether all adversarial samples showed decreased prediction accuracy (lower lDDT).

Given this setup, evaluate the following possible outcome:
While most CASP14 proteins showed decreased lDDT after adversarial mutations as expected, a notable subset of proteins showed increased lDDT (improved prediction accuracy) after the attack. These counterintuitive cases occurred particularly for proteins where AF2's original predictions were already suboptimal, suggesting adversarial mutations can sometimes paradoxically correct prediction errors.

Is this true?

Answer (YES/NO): NO